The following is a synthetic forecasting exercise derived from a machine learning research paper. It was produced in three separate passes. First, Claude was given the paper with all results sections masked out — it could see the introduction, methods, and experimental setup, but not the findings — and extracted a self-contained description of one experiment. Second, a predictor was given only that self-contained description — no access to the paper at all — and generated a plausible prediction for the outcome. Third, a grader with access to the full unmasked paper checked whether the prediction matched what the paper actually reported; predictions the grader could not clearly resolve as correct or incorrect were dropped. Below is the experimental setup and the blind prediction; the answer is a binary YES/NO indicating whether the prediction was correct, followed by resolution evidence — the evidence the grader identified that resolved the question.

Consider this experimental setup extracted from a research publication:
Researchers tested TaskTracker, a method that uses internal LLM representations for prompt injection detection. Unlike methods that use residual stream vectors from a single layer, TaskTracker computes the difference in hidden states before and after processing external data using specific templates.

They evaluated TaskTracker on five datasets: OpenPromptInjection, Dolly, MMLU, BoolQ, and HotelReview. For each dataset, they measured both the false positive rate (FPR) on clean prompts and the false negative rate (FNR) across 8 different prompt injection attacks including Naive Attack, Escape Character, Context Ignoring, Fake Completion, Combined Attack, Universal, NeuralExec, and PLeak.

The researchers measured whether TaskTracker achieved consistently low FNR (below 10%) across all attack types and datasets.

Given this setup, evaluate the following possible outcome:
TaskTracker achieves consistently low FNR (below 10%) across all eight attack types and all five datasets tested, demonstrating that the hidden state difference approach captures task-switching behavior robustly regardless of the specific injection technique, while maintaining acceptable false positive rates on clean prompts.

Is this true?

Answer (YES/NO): NO